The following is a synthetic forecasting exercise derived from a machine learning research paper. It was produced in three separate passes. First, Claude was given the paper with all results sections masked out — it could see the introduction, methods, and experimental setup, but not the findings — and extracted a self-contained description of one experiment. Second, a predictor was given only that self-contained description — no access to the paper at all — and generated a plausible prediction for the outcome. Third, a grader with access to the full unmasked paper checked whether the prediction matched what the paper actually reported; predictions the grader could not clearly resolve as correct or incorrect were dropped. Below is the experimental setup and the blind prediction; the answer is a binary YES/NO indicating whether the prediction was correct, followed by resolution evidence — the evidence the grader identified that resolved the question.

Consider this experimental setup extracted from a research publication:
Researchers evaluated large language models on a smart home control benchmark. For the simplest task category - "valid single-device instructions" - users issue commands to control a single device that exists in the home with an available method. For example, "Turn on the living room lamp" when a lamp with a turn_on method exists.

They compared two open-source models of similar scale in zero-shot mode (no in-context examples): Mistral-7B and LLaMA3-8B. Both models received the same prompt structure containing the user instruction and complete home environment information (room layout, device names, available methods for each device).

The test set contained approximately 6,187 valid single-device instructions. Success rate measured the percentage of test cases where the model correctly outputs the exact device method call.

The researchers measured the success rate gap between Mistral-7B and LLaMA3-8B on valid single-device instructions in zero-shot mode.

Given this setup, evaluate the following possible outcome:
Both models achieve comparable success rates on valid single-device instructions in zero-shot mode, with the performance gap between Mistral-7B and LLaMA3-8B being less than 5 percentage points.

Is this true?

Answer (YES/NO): NO